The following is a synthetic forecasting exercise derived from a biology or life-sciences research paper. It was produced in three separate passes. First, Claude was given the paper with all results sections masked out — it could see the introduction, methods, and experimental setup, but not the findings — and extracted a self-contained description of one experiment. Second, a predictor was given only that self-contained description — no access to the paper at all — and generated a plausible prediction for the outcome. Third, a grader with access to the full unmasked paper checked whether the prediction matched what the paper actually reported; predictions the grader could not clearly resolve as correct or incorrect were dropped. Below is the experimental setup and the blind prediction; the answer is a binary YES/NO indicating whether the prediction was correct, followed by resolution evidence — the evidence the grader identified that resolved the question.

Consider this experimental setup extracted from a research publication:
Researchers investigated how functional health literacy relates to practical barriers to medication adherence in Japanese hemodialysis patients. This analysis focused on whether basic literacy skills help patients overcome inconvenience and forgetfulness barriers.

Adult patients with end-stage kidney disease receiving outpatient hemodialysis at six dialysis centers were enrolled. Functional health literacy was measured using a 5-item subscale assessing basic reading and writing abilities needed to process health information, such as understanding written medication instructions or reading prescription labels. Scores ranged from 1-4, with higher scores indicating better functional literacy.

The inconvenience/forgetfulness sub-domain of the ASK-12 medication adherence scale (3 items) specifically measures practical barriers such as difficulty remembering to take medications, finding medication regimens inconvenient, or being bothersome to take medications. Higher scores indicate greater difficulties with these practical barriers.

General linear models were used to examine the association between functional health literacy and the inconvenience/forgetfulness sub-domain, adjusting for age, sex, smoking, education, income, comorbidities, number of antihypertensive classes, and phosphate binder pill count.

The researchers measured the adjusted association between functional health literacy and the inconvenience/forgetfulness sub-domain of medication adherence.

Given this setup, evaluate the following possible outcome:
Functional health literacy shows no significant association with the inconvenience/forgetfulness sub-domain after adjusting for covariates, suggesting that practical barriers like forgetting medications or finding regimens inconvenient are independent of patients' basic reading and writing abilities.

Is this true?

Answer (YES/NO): NO